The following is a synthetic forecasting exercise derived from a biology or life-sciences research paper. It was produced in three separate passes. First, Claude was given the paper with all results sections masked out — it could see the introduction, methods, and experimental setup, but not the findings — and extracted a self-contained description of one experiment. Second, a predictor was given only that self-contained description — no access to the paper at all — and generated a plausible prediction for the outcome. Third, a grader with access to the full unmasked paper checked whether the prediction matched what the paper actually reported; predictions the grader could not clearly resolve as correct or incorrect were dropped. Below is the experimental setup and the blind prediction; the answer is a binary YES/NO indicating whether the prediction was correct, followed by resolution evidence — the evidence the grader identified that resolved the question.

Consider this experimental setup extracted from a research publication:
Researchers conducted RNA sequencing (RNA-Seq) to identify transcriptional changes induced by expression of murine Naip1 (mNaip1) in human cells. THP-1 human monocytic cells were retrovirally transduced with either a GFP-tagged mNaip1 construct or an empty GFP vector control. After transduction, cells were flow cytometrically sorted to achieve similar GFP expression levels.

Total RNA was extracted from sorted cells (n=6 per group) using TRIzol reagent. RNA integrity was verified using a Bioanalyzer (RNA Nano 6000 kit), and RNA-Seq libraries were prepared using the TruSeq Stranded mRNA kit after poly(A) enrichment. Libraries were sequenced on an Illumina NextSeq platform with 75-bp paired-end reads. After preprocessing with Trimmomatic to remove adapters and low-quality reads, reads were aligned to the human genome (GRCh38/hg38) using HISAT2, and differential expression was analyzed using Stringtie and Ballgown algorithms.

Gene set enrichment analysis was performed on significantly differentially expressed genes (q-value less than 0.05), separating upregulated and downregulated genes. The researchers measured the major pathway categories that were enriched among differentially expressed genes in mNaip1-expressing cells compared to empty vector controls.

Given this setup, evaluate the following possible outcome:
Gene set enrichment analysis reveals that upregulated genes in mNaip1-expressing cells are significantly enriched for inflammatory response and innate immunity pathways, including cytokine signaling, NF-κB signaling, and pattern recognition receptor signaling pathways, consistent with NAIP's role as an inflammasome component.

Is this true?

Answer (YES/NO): NO